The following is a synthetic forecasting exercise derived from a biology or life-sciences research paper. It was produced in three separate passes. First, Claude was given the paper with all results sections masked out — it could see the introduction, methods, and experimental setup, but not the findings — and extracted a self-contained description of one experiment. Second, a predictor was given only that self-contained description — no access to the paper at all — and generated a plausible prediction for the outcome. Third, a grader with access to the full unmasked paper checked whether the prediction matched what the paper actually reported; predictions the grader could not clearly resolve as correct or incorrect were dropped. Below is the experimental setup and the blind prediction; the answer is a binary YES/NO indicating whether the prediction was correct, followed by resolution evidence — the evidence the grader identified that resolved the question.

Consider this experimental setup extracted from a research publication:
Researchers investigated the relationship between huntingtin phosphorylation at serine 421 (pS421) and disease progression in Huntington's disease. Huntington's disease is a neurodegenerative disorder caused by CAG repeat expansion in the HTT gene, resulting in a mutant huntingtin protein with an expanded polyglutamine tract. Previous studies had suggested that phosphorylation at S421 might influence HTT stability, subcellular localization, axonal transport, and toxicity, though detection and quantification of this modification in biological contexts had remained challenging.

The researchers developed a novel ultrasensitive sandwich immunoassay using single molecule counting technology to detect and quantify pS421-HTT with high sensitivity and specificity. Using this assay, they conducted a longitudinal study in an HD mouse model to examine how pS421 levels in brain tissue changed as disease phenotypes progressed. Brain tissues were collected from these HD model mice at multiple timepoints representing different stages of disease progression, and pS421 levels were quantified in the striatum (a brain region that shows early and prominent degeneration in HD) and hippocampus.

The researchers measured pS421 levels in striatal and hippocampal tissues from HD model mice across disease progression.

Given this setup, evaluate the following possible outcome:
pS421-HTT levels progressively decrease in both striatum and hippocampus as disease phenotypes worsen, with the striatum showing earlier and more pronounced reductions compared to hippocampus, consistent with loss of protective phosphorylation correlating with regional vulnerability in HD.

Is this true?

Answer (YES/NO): NO